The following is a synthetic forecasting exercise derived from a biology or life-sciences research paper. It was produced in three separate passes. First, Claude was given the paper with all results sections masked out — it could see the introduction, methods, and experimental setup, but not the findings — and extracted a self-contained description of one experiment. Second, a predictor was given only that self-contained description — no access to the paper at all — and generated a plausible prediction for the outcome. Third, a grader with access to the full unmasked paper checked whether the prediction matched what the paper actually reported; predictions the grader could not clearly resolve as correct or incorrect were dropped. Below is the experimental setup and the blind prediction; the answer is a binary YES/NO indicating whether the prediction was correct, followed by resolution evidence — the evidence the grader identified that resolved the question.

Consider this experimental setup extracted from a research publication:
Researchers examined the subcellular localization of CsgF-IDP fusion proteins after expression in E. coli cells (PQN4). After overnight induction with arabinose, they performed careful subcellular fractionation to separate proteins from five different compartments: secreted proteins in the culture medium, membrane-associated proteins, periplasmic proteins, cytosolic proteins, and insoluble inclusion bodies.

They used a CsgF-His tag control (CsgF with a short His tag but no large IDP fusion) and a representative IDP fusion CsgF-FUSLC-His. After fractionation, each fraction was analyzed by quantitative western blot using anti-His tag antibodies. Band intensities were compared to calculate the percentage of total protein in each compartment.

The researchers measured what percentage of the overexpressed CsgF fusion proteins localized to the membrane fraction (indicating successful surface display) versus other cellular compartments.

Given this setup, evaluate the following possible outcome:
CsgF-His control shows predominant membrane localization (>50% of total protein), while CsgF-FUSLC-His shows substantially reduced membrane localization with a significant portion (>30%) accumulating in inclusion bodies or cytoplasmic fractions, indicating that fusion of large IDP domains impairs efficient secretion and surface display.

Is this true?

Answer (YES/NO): NO